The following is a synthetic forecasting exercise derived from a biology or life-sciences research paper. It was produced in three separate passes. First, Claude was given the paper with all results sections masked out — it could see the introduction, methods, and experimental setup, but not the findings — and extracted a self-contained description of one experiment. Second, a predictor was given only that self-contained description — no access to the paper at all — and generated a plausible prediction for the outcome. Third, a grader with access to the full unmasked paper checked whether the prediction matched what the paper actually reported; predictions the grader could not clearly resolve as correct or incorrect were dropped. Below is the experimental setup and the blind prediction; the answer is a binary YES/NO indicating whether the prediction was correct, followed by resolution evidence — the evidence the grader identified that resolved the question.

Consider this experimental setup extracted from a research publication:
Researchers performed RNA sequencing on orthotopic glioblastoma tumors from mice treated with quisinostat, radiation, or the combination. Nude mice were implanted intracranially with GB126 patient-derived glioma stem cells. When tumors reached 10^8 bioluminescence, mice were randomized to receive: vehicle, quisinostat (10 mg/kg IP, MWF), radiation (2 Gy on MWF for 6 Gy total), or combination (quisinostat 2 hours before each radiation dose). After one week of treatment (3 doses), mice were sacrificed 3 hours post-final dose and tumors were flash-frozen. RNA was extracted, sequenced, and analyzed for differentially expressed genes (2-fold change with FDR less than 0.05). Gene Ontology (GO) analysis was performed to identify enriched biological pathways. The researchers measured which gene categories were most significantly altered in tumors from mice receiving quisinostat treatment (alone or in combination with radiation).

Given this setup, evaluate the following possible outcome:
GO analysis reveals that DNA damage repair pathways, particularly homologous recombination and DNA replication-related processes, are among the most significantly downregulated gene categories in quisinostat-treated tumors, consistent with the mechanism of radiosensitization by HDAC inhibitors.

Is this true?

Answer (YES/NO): YES